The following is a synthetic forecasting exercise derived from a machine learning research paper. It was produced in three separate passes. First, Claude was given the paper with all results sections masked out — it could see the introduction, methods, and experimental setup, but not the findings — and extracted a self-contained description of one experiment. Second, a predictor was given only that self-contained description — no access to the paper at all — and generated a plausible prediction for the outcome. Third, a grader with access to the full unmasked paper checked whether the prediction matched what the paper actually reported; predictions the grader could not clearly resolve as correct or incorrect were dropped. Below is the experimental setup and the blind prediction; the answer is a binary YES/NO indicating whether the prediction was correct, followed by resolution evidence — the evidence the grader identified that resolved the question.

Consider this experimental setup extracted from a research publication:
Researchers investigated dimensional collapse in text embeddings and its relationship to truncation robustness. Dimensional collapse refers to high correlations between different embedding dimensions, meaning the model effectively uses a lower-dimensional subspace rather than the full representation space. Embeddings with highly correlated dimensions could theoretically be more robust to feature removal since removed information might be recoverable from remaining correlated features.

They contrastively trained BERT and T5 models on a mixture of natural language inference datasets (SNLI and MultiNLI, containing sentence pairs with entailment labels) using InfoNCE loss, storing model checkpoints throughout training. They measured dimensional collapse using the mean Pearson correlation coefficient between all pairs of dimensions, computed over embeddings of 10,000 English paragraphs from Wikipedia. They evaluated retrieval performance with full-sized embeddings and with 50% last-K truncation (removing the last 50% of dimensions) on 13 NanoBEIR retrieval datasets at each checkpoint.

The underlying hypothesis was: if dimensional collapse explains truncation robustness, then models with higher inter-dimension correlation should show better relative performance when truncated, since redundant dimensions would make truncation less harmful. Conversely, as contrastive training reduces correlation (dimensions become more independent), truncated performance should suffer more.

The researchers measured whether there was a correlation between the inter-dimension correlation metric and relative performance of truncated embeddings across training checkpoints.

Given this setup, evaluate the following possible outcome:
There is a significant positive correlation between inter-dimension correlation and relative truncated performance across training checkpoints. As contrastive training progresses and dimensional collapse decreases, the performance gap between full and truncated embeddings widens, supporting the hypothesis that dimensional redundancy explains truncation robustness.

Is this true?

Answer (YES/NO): NO